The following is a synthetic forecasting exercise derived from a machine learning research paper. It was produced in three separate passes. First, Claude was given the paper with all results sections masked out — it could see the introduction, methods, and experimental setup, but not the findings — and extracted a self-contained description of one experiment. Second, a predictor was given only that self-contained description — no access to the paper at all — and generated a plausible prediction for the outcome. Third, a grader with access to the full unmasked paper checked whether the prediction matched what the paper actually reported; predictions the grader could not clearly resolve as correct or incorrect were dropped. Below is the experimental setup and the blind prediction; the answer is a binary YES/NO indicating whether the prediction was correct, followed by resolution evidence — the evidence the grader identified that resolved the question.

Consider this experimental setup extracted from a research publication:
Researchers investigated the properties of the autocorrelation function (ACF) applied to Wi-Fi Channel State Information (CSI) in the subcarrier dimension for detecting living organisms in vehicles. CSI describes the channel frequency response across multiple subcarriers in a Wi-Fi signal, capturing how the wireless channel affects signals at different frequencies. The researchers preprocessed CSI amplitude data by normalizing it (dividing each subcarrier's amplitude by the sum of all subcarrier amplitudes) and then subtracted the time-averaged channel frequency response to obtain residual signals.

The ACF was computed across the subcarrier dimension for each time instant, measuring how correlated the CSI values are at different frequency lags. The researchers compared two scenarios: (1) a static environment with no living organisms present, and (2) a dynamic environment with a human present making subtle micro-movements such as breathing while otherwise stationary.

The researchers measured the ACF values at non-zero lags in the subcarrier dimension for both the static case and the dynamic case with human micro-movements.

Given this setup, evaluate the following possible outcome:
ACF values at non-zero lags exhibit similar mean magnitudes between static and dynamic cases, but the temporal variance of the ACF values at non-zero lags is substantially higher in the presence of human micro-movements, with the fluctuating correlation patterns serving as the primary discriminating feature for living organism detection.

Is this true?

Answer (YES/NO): NO